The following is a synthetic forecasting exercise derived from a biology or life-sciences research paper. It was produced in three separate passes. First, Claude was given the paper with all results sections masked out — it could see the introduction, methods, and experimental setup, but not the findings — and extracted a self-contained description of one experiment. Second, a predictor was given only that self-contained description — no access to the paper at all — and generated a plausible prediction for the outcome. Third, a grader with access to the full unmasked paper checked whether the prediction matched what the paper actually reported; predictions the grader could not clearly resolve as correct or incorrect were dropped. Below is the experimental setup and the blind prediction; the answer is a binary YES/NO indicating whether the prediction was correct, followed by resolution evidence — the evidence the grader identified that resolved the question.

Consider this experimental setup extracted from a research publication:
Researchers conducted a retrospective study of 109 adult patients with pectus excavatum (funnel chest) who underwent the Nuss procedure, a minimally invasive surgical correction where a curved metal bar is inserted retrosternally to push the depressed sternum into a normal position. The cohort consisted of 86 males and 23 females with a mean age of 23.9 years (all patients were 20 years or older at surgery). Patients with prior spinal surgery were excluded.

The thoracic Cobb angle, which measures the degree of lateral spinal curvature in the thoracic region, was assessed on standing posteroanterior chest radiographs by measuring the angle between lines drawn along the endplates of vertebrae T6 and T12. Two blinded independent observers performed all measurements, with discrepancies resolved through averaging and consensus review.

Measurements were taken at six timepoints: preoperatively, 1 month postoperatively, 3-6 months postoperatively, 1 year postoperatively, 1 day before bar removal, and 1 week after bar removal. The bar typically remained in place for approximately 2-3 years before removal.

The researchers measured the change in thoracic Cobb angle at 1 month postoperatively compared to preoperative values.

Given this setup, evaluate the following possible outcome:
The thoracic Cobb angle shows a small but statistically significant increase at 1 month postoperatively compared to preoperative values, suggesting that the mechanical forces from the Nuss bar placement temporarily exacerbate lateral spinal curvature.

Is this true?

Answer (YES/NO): YES